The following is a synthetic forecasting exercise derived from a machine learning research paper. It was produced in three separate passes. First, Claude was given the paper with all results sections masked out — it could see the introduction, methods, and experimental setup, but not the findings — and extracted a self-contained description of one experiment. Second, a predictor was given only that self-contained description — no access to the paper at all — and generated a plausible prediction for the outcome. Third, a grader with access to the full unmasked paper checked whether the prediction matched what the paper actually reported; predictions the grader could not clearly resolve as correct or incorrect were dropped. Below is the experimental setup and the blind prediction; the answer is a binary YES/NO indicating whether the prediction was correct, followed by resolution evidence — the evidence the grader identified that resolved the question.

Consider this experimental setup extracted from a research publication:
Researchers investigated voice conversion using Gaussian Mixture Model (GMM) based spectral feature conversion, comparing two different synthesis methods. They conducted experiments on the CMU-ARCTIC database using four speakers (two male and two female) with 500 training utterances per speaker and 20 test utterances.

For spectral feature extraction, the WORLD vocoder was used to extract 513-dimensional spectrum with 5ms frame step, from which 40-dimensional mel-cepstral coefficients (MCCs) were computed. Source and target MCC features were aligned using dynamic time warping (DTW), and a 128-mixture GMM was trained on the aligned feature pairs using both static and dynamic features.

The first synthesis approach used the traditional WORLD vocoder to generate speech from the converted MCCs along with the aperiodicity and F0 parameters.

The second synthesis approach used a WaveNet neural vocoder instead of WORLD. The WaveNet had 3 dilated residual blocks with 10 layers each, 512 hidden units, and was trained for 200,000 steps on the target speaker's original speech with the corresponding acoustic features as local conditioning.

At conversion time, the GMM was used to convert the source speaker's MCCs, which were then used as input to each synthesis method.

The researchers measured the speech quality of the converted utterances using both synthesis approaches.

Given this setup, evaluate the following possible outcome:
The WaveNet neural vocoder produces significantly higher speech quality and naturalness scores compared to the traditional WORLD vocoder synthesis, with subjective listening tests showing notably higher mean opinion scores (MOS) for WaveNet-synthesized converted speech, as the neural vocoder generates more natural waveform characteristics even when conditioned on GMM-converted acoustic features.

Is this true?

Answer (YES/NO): NO